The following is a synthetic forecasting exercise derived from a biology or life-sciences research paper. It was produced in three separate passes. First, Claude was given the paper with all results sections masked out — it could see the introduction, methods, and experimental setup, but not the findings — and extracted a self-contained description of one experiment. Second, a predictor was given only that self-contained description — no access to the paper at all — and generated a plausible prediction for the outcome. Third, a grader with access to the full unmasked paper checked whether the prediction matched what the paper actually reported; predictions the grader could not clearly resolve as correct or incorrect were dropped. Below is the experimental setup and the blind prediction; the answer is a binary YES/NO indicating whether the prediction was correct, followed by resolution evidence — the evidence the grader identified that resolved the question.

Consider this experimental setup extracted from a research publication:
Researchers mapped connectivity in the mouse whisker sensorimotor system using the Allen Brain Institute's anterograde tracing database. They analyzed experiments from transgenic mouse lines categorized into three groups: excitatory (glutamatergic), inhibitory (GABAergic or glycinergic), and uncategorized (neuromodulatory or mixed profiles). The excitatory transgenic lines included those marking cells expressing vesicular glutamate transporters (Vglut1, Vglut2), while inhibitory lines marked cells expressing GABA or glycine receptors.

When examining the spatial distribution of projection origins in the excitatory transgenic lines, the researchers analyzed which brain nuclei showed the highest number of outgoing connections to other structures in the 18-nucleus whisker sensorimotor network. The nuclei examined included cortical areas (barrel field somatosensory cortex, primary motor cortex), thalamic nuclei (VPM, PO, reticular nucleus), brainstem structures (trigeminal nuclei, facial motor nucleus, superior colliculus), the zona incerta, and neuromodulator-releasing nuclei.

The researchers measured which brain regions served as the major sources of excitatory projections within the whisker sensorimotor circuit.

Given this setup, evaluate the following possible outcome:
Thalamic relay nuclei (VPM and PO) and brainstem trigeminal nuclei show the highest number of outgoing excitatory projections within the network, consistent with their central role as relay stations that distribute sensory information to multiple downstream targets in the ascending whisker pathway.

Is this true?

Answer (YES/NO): NO